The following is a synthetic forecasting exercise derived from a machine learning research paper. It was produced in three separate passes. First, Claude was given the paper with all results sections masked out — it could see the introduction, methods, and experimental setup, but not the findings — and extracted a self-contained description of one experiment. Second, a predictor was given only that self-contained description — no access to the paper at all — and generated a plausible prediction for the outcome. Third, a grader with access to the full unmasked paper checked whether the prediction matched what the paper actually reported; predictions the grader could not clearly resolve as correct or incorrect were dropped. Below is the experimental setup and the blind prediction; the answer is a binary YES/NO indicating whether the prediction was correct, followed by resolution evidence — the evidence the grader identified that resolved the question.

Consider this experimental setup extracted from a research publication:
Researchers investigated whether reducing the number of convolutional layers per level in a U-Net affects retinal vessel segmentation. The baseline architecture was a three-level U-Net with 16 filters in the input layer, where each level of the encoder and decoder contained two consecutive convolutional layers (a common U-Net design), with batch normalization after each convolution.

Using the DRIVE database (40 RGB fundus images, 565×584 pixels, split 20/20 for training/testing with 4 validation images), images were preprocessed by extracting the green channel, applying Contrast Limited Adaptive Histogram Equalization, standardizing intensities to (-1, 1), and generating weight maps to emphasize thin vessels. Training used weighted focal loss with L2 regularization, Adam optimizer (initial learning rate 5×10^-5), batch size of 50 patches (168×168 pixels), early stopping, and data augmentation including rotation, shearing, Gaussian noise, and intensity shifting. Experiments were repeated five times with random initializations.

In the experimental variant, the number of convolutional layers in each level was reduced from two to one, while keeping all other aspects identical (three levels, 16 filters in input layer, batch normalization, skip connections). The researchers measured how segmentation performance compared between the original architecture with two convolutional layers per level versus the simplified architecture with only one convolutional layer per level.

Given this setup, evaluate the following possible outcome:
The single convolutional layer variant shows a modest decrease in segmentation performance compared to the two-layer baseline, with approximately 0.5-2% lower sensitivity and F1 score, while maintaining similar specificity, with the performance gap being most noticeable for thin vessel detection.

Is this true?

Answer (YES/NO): NO